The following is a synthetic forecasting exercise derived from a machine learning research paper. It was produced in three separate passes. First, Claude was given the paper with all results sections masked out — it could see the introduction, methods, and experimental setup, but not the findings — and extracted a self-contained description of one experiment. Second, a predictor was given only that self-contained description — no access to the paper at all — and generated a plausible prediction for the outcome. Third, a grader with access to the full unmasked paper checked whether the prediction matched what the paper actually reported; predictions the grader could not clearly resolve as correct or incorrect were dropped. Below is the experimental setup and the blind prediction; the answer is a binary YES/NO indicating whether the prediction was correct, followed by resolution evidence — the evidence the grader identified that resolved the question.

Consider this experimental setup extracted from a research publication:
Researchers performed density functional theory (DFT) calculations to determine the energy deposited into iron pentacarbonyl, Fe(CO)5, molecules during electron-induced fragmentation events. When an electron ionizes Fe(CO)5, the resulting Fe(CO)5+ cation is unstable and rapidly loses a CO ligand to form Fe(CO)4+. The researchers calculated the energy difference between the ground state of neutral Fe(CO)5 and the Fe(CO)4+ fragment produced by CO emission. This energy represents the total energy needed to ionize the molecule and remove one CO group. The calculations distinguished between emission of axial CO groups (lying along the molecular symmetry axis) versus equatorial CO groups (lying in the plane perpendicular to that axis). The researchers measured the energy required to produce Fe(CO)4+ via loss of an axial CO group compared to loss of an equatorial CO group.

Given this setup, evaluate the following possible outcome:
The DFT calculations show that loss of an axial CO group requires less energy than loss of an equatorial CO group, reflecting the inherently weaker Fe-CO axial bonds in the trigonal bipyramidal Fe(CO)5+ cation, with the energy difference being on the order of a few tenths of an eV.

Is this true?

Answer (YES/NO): NO